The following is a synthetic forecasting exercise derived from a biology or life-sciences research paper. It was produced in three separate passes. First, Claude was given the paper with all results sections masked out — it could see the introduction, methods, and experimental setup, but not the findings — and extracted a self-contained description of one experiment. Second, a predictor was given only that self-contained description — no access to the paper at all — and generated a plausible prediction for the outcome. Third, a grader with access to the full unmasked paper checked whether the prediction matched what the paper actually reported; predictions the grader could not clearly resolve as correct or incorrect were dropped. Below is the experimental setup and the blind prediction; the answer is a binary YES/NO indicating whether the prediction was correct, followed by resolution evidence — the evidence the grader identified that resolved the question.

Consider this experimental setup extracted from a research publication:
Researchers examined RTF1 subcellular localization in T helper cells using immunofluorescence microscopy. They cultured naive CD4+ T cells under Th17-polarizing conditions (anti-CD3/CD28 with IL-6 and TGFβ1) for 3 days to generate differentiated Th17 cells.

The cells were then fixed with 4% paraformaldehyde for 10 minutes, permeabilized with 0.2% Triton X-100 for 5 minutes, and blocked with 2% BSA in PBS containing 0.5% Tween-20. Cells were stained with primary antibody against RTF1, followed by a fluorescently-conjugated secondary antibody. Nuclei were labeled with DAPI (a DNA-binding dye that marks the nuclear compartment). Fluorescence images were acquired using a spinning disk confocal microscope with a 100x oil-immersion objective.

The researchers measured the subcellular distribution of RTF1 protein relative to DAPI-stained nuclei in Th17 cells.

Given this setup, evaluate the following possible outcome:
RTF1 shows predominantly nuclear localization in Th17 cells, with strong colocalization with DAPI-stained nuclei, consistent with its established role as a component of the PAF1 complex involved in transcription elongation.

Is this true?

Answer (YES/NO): YES